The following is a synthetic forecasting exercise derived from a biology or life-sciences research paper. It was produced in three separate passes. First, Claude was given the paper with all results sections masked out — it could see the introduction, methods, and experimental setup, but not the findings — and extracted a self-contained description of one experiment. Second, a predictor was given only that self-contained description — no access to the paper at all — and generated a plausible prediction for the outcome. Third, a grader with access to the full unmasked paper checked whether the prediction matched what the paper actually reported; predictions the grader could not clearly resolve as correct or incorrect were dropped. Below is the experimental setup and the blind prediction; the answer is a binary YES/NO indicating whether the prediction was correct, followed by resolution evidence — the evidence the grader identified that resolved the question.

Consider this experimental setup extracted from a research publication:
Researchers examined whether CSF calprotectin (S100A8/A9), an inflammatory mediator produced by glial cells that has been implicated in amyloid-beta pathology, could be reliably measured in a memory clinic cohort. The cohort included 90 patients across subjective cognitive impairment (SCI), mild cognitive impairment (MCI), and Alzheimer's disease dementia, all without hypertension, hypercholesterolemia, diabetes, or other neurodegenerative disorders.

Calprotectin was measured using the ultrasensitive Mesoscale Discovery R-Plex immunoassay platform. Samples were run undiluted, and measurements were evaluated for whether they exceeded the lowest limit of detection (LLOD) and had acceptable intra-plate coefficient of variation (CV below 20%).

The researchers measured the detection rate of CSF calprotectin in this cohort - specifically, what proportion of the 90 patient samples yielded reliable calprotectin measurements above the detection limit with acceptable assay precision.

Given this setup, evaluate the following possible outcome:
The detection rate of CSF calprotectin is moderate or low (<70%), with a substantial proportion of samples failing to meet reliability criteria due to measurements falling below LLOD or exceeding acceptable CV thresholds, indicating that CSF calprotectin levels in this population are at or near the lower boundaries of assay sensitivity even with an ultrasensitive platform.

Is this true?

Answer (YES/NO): YES